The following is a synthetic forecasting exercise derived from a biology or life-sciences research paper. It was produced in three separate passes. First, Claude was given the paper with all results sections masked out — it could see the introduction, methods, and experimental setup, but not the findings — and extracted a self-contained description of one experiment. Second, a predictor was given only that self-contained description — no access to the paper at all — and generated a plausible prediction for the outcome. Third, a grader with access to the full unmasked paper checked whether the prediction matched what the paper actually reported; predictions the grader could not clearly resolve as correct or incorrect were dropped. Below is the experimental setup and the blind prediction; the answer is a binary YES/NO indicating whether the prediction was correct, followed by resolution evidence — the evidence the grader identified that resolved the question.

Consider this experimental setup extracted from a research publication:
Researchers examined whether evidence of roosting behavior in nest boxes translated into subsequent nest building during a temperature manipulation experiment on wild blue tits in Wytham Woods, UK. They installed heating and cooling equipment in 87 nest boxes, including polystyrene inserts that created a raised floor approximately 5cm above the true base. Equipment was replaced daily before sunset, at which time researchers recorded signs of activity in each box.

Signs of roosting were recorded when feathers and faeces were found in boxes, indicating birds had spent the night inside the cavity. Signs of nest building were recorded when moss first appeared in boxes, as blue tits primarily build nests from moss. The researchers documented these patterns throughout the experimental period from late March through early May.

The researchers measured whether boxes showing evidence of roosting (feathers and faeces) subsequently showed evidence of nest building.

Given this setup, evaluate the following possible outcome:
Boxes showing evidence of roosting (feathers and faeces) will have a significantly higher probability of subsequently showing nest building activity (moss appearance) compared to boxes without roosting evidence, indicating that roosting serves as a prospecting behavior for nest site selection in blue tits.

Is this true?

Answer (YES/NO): NO